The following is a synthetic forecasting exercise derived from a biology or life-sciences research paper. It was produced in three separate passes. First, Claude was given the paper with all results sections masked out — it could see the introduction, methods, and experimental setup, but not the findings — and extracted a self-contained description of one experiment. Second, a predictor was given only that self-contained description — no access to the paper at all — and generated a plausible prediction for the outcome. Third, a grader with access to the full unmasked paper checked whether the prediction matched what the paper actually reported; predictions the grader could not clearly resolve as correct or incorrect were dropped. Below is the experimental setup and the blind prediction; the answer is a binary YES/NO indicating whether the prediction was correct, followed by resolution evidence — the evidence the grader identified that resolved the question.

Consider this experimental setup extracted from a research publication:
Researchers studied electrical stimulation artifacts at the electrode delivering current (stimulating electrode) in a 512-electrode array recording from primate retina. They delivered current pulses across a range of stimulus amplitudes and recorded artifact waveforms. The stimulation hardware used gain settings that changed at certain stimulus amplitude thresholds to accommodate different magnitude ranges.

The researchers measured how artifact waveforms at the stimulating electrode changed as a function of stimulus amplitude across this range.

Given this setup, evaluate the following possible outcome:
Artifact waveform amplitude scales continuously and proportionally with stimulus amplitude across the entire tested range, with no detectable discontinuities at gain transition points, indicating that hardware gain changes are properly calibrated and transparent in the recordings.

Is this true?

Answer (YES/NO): NO